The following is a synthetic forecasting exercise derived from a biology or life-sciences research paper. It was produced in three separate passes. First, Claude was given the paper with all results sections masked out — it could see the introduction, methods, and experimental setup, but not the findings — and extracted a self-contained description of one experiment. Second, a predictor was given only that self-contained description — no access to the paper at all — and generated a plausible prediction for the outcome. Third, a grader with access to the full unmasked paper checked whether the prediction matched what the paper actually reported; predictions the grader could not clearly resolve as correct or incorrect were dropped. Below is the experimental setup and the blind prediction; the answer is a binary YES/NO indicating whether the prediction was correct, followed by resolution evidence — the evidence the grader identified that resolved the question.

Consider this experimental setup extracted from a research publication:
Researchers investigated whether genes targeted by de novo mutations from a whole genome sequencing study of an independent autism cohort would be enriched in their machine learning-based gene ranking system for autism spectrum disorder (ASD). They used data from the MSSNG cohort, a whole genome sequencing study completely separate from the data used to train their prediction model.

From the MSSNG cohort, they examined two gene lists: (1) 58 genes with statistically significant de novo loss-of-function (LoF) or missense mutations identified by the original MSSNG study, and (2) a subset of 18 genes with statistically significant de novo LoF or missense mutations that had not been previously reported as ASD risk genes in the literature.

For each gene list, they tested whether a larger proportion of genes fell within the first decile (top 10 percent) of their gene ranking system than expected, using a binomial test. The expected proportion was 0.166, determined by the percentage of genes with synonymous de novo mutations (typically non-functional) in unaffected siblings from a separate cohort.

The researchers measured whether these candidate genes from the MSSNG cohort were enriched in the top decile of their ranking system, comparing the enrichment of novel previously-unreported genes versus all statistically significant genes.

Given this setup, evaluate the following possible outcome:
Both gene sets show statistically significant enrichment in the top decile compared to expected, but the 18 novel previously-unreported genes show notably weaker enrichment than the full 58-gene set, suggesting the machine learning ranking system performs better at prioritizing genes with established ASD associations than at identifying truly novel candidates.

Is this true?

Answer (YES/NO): YES